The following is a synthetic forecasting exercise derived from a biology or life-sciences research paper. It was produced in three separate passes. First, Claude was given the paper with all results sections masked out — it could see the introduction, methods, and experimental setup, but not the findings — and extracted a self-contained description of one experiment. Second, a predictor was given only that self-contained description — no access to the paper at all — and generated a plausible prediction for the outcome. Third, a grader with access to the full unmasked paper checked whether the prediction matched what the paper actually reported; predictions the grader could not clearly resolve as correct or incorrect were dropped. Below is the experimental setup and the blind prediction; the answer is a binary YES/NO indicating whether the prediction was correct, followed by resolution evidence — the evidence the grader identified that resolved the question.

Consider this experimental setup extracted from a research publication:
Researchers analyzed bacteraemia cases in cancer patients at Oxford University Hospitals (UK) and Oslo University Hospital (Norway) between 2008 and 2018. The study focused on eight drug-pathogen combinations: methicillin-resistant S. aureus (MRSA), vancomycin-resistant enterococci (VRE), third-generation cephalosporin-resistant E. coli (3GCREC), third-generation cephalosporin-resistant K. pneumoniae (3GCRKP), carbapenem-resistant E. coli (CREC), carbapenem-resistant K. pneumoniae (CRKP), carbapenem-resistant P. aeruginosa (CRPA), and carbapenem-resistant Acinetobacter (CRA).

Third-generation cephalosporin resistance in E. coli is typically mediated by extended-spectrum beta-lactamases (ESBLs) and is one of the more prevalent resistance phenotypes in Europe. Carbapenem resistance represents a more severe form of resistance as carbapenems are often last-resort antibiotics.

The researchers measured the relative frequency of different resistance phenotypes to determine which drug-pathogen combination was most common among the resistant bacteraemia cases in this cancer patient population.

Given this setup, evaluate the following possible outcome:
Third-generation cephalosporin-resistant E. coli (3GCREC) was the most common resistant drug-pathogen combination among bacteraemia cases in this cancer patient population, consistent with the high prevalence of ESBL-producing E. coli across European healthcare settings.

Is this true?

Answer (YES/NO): NO